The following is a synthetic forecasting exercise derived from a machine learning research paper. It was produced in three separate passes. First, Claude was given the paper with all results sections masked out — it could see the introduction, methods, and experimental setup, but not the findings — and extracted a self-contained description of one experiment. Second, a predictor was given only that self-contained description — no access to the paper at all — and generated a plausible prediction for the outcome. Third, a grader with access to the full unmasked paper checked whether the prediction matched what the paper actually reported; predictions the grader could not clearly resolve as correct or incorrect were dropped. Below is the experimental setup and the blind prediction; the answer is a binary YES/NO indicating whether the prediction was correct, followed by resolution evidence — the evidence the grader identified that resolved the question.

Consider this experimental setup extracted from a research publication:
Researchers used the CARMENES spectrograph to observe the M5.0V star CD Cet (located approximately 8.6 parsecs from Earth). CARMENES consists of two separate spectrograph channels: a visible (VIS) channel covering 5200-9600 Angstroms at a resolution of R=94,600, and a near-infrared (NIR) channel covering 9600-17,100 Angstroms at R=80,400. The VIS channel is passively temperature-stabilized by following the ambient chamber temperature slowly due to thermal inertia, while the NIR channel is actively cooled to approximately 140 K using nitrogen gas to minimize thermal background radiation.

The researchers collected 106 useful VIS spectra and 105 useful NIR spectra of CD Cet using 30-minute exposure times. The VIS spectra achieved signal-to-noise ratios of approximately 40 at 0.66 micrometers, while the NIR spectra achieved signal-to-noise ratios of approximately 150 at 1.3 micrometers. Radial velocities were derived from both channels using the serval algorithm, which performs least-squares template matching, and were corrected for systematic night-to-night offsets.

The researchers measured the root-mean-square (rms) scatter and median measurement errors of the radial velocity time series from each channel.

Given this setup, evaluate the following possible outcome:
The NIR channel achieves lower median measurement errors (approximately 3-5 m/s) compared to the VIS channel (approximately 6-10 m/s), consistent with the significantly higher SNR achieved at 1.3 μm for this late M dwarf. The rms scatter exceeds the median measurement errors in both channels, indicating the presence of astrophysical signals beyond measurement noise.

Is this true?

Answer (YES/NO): NO